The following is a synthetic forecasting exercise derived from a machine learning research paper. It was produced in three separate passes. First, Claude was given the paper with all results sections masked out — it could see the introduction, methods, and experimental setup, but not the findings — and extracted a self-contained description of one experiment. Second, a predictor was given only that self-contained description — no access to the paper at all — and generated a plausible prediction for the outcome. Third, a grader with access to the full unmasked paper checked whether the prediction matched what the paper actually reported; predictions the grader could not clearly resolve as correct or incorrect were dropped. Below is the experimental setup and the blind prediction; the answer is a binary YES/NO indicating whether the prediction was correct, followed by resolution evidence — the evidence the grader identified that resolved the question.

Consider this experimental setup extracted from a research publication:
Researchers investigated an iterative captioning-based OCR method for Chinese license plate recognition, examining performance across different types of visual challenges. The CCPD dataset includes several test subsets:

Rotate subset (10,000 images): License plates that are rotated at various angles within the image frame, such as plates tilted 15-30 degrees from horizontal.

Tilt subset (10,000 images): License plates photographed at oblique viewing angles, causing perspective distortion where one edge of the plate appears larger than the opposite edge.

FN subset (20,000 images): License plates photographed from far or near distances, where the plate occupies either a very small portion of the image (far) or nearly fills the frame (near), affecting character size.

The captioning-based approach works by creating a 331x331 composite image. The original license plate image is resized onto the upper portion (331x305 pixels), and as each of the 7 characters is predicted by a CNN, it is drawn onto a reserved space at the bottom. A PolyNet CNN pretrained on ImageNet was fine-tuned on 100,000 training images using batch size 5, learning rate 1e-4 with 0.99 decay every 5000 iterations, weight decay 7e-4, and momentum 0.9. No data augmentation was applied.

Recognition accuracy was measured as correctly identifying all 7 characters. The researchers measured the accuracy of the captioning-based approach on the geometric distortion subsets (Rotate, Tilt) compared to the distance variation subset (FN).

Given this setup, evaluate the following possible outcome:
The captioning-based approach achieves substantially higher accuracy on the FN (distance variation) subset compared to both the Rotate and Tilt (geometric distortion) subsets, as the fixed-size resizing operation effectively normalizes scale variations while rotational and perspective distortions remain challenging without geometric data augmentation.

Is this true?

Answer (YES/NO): NO